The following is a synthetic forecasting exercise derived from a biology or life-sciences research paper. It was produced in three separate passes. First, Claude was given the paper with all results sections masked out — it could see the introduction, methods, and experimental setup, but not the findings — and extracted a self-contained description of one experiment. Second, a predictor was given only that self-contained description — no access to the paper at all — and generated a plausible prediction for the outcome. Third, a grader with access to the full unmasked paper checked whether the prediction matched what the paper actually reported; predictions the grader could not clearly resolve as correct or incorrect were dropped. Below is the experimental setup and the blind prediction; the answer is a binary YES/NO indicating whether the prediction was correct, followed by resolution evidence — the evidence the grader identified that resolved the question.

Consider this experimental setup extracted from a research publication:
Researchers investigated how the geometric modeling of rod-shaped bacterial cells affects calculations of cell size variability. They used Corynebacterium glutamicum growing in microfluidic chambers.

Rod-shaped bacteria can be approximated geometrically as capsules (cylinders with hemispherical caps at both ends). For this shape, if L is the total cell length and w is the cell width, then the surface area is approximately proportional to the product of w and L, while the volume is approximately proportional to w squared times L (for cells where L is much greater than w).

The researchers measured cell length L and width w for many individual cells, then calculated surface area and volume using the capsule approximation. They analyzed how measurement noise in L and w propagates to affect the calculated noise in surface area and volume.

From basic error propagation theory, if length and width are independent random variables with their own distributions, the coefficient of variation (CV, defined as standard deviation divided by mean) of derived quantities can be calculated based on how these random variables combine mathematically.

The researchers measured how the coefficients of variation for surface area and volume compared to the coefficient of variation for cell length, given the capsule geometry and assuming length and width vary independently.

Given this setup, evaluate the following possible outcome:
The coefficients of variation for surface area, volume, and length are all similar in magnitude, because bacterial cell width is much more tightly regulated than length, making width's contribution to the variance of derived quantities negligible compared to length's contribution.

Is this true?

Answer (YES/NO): NO